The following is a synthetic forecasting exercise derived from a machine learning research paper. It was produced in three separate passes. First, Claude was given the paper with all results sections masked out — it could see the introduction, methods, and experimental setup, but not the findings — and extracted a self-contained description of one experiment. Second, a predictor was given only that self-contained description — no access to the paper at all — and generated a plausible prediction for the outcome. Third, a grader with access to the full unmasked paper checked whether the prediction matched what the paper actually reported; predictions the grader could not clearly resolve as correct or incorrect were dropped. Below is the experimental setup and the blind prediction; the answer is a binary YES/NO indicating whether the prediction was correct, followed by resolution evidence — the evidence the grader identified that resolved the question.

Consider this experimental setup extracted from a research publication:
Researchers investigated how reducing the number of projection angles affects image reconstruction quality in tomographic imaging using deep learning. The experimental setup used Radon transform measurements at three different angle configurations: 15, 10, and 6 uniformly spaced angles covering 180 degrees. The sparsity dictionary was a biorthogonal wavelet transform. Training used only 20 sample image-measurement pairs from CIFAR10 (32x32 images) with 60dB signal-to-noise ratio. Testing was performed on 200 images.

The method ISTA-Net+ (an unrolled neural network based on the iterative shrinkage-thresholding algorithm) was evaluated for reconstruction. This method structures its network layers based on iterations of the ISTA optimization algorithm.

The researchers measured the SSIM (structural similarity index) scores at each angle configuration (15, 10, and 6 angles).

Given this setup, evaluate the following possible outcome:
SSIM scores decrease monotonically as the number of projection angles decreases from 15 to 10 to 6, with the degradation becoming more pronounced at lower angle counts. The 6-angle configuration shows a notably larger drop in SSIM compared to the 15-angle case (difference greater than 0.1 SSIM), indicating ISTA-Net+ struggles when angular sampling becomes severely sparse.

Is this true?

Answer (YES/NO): YES